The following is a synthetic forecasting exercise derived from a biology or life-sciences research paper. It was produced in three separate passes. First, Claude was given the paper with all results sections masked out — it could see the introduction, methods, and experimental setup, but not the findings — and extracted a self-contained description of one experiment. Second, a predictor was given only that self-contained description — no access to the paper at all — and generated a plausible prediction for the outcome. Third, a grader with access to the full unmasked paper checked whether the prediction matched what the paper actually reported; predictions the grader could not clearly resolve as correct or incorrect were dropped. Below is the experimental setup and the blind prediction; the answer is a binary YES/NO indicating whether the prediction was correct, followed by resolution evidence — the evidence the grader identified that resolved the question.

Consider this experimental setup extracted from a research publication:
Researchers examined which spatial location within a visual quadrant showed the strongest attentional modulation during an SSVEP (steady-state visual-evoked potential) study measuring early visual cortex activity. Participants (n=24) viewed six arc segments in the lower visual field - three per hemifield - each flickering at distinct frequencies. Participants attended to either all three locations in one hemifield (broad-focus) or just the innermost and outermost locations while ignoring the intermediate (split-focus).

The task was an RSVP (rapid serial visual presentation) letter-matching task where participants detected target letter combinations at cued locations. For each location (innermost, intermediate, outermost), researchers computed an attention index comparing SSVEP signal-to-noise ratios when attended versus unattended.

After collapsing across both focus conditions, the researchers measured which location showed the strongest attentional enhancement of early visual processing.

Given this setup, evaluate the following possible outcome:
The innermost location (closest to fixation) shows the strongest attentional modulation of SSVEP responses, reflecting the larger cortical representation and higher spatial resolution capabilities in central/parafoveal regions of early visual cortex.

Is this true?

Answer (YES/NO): NO